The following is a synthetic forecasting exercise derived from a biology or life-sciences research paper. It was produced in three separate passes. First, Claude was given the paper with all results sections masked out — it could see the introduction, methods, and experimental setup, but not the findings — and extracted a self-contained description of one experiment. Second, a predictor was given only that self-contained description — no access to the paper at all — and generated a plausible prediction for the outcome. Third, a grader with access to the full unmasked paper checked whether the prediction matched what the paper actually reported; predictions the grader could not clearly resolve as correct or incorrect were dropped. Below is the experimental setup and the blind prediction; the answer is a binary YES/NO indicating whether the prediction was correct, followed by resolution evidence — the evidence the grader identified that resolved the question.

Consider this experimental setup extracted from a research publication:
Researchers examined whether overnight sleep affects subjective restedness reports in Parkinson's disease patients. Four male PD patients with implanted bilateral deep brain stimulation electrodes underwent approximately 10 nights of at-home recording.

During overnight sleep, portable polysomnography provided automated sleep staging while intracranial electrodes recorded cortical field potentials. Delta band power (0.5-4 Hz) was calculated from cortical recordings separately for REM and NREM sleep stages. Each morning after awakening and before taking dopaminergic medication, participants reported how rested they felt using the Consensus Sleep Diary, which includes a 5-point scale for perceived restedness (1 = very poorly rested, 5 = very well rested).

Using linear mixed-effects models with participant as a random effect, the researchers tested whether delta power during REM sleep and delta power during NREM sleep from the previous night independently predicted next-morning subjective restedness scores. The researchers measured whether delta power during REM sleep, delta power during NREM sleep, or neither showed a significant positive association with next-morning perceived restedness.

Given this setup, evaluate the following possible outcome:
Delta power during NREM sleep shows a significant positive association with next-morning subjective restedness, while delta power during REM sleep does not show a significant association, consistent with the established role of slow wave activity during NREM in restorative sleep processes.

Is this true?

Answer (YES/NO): NO